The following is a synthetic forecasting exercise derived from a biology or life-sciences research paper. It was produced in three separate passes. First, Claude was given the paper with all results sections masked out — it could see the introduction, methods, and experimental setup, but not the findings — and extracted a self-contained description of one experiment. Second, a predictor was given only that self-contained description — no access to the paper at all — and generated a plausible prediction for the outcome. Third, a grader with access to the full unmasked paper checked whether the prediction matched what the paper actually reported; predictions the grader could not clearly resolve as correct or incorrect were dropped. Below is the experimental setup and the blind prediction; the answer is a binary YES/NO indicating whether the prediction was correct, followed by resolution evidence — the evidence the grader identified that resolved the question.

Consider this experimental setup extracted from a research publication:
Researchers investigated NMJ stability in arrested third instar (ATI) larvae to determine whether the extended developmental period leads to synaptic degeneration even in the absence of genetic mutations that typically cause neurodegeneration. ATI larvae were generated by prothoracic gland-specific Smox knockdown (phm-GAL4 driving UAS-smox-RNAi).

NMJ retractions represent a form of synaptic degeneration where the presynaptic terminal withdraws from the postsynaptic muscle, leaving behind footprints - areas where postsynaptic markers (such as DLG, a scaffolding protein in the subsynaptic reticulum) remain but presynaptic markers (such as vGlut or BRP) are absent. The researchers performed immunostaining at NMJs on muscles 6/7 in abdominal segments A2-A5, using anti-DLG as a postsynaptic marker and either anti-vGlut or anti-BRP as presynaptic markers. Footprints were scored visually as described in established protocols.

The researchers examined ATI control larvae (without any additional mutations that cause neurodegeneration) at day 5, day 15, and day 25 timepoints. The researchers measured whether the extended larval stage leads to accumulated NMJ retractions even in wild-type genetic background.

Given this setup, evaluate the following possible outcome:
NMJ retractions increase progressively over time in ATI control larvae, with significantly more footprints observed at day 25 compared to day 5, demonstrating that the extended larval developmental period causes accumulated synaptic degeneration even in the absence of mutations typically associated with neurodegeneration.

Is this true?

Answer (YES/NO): NO